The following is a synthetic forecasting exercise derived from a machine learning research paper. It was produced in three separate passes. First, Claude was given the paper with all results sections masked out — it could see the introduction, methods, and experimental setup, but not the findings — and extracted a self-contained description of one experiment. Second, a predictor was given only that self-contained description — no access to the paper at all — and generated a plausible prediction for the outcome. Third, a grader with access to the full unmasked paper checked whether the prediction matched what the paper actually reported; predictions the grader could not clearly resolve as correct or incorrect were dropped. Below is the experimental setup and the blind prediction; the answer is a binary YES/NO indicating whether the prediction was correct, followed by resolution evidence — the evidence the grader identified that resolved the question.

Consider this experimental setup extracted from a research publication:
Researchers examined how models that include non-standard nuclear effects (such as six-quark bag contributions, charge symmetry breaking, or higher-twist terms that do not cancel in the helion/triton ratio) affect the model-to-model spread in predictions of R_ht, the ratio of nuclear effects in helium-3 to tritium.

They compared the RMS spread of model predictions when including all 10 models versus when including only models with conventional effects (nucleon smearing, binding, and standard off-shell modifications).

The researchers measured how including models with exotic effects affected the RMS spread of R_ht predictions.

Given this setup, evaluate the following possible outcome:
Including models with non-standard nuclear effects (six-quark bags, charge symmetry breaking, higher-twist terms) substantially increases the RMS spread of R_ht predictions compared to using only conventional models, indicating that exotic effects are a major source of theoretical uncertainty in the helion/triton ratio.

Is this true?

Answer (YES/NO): YES